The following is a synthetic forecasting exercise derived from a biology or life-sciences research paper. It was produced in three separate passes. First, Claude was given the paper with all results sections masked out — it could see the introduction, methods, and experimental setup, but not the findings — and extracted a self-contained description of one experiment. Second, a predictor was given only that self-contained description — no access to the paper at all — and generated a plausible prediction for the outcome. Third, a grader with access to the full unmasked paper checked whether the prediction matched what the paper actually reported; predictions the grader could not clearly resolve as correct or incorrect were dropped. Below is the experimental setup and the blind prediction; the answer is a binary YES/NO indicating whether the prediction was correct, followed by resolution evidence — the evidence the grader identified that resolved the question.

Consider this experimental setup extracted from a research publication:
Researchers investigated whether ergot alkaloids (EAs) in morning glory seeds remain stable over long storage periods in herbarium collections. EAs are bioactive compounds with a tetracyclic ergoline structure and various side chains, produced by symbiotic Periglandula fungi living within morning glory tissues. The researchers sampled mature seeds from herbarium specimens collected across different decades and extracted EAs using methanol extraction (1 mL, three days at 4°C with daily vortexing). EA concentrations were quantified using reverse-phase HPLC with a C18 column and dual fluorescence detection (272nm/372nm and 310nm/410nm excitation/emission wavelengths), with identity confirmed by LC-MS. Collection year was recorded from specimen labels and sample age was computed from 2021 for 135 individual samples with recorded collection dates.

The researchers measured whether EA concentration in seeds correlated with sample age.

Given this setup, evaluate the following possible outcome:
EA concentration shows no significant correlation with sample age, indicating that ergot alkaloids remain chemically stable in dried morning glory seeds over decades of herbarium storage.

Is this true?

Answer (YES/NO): YES